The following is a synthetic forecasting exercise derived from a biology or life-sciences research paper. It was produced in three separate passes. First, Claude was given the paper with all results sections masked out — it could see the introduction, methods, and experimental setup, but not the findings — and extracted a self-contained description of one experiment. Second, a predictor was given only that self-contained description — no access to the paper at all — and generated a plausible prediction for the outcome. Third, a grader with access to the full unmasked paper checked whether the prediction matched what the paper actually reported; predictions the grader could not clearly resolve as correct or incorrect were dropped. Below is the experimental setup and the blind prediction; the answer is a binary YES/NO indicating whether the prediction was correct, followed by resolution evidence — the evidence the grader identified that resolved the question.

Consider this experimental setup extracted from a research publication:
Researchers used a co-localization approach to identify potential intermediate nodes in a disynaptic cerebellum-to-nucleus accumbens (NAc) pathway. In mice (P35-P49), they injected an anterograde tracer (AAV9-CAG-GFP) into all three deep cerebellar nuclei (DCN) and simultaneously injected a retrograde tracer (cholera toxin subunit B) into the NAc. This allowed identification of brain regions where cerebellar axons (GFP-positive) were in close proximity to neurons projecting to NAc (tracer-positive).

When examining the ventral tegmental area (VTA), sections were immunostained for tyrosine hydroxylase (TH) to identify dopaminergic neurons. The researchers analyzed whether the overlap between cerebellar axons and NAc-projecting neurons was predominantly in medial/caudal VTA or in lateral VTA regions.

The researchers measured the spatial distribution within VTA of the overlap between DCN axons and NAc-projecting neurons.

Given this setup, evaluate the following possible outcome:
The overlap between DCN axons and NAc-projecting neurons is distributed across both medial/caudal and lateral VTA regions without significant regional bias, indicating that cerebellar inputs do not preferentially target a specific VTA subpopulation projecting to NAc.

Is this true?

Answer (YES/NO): NO